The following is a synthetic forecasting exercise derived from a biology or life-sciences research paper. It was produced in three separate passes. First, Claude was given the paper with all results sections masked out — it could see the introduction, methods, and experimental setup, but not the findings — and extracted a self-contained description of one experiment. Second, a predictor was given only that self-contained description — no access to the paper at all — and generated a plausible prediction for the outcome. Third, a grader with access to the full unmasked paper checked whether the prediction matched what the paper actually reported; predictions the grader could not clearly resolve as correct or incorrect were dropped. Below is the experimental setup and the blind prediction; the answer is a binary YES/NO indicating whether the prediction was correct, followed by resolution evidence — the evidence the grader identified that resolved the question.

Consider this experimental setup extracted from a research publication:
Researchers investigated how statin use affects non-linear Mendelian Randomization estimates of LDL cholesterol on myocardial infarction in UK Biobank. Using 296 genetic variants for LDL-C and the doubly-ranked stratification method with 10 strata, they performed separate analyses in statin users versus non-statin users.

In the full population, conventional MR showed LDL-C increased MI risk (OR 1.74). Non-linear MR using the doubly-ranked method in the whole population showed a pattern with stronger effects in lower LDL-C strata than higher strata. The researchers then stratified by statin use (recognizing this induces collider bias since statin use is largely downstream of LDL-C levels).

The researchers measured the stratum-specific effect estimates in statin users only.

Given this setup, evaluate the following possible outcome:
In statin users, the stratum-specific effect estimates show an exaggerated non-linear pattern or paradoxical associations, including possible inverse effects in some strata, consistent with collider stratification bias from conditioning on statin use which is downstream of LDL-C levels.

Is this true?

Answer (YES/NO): YES